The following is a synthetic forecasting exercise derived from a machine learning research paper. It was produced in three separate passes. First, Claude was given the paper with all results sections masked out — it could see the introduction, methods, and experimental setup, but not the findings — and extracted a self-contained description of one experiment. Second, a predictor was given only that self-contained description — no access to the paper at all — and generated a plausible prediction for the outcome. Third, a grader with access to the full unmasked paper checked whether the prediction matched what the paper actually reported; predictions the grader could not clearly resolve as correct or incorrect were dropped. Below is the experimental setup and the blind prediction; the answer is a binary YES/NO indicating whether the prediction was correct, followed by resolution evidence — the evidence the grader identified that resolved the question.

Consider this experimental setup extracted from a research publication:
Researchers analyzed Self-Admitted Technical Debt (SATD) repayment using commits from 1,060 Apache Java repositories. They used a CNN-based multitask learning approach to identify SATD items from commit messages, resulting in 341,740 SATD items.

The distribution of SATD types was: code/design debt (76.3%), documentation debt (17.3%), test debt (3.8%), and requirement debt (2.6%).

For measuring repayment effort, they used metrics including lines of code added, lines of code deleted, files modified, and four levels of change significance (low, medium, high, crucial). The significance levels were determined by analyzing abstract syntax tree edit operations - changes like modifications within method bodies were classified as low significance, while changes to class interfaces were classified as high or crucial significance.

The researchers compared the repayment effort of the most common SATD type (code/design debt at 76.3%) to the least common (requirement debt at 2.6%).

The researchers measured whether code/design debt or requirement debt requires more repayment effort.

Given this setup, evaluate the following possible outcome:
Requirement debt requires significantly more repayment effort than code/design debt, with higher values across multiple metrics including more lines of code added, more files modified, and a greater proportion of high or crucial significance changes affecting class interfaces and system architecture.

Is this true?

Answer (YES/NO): NO